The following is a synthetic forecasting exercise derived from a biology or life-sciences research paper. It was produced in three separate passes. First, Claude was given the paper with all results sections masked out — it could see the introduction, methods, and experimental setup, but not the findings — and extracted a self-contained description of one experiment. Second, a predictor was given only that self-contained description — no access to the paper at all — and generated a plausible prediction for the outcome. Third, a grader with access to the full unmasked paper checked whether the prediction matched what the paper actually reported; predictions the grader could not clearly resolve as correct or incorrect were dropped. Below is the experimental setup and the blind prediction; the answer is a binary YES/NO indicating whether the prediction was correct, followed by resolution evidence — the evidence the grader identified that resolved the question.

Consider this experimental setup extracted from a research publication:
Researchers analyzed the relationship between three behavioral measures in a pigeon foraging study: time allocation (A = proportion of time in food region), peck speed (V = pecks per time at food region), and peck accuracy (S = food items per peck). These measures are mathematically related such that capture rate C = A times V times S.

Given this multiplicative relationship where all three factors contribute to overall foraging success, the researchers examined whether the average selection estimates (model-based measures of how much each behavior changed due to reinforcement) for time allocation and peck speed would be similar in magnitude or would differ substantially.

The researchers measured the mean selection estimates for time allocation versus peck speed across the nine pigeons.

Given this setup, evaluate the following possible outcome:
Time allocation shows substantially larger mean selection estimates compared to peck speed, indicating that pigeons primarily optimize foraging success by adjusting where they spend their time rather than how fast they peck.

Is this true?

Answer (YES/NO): NO